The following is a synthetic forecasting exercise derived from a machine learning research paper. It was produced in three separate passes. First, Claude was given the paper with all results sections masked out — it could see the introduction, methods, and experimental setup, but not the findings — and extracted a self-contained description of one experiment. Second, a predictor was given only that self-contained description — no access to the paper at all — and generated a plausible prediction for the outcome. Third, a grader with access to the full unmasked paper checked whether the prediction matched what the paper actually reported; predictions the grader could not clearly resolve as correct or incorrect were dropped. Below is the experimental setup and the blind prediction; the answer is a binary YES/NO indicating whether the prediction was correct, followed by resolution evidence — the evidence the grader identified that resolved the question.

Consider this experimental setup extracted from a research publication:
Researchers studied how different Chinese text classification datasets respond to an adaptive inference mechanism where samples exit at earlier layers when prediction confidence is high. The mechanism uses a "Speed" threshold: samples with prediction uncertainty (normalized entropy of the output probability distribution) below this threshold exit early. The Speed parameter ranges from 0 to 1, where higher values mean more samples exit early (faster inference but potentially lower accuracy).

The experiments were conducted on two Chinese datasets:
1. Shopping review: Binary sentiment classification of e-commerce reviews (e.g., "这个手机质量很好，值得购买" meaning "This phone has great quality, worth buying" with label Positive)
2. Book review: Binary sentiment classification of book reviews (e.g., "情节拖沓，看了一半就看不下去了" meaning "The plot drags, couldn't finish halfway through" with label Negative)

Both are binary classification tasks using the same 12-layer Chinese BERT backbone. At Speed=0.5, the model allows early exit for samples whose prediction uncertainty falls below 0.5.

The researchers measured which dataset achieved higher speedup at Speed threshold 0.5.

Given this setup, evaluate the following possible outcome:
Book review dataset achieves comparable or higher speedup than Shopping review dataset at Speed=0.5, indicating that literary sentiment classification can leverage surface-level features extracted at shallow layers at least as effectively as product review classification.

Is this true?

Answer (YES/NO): NO